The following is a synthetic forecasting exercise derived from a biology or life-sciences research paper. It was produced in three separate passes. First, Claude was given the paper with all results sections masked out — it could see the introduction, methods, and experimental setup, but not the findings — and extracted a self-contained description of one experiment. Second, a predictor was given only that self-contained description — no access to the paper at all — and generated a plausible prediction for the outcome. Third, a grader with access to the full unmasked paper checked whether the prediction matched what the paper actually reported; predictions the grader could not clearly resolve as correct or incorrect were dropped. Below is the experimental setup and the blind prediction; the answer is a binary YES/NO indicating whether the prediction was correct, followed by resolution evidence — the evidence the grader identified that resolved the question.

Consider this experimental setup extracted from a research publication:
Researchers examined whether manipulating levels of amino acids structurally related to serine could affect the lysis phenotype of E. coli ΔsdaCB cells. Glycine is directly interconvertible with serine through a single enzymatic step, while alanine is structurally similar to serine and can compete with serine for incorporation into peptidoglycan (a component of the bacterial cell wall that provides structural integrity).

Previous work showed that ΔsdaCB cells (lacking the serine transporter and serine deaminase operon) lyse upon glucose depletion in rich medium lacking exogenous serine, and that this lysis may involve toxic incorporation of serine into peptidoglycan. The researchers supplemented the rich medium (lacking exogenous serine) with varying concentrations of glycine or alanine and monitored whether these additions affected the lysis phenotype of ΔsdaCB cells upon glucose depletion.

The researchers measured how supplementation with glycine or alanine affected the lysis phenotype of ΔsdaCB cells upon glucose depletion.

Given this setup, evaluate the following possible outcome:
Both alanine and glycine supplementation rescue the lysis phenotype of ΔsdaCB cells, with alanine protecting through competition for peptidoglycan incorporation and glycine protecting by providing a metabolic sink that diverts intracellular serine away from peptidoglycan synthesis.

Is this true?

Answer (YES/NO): NO